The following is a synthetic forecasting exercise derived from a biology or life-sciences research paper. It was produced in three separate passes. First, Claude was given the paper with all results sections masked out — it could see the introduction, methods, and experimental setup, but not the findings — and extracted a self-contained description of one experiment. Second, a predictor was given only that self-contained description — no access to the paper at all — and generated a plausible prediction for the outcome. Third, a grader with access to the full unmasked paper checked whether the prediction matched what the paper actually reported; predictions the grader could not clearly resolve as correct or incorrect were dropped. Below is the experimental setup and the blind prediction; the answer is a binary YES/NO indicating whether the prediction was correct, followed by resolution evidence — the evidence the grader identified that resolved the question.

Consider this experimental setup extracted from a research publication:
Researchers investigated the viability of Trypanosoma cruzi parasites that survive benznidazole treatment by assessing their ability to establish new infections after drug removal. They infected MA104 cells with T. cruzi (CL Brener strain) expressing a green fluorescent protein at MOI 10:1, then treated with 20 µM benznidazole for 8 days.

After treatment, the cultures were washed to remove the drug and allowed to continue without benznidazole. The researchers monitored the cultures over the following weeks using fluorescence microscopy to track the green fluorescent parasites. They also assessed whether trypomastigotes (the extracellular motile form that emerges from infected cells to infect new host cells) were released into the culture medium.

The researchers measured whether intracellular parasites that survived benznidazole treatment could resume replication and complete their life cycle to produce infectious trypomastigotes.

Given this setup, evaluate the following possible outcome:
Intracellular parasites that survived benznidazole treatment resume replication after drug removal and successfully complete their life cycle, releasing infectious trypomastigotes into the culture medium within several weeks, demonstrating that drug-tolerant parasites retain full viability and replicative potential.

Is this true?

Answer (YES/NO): YES